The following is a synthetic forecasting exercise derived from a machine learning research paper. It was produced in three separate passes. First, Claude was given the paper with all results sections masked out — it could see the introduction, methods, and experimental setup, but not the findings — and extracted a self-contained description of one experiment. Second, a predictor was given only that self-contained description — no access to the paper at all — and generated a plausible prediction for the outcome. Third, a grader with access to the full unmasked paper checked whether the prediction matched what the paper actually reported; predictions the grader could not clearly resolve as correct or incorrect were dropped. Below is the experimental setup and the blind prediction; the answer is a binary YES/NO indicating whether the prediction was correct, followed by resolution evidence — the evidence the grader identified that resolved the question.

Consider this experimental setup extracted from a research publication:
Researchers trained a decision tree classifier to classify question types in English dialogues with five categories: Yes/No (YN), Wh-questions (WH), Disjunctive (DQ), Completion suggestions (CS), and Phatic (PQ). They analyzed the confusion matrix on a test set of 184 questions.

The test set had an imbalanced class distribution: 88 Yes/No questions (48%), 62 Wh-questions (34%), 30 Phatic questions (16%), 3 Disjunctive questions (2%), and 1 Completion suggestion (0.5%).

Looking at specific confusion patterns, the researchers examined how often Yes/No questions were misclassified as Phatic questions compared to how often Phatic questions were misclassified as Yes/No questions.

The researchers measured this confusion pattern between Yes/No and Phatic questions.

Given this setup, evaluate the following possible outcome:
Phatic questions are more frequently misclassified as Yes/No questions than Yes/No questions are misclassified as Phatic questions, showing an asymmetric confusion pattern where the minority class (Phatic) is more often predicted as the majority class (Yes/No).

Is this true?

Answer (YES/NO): NO